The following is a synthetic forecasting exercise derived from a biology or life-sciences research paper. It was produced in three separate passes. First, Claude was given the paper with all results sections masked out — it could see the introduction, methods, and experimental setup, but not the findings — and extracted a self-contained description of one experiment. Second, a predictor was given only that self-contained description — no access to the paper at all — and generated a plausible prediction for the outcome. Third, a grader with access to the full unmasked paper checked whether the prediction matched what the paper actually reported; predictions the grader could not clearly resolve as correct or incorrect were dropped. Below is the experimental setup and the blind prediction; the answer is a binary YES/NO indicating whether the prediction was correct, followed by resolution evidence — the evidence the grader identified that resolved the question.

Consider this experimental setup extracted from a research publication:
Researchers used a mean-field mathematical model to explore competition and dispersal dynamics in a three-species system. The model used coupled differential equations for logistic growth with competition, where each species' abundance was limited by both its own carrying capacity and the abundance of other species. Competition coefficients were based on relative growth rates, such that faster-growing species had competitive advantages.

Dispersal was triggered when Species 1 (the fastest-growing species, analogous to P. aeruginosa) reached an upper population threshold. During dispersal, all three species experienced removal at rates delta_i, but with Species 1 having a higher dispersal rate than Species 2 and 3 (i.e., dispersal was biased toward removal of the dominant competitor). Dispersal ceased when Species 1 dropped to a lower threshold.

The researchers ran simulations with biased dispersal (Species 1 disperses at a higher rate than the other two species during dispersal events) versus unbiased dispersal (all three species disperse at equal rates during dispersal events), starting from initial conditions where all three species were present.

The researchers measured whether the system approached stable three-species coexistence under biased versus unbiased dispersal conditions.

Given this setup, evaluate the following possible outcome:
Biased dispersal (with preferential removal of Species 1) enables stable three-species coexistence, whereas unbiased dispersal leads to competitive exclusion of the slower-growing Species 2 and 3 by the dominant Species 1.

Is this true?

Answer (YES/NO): YES